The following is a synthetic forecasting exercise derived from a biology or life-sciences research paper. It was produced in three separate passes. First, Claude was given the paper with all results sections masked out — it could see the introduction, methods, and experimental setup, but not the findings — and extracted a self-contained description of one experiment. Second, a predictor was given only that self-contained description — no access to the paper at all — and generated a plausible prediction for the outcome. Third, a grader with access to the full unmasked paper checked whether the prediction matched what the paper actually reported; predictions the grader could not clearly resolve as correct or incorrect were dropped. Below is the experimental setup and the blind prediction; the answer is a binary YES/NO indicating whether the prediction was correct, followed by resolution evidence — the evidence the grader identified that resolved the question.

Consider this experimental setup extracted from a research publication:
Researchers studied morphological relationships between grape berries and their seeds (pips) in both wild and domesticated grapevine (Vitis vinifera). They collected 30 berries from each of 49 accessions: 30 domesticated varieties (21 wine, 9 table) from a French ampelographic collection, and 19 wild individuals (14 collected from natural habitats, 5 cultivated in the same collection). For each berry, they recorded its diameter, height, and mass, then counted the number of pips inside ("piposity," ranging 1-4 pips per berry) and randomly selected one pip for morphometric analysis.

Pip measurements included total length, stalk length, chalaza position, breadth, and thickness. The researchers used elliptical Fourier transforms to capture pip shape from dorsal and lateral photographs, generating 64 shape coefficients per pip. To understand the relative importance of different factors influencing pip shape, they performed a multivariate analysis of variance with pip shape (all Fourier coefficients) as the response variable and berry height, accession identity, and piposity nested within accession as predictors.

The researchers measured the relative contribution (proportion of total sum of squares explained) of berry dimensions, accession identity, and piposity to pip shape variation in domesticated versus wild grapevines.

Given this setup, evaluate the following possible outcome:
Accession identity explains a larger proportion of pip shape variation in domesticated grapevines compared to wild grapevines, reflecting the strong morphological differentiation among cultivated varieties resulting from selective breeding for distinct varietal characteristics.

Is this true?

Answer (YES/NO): YES